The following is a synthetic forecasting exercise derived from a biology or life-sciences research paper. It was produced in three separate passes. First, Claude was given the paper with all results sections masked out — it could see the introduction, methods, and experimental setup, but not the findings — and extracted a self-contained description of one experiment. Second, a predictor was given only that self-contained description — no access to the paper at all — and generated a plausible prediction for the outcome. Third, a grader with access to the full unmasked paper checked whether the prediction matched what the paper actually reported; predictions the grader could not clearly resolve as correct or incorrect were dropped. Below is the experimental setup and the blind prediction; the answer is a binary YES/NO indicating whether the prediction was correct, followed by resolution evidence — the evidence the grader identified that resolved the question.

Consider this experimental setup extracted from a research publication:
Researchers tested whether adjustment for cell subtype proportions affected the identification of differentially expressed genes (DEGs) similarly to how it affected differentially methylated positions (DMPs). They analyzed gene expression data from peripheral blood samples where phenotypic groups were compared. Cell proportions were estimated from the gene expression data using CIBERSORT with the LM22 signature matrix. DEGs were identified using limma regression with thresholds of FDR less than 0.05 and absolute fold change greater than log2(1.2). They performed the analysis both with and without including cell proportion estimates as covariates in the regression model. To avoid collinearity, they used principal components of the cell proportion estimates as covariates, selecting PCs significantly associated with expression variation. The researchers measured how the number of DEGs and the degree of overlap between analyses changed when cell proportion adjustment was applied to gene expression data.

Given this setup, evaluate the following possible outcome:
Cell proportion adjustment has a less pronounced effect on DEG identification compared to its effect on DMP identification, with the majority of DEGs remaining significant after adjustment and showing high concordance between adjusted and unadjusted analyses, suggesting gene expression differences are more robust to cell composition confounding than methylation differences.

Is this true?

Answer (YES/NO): NO